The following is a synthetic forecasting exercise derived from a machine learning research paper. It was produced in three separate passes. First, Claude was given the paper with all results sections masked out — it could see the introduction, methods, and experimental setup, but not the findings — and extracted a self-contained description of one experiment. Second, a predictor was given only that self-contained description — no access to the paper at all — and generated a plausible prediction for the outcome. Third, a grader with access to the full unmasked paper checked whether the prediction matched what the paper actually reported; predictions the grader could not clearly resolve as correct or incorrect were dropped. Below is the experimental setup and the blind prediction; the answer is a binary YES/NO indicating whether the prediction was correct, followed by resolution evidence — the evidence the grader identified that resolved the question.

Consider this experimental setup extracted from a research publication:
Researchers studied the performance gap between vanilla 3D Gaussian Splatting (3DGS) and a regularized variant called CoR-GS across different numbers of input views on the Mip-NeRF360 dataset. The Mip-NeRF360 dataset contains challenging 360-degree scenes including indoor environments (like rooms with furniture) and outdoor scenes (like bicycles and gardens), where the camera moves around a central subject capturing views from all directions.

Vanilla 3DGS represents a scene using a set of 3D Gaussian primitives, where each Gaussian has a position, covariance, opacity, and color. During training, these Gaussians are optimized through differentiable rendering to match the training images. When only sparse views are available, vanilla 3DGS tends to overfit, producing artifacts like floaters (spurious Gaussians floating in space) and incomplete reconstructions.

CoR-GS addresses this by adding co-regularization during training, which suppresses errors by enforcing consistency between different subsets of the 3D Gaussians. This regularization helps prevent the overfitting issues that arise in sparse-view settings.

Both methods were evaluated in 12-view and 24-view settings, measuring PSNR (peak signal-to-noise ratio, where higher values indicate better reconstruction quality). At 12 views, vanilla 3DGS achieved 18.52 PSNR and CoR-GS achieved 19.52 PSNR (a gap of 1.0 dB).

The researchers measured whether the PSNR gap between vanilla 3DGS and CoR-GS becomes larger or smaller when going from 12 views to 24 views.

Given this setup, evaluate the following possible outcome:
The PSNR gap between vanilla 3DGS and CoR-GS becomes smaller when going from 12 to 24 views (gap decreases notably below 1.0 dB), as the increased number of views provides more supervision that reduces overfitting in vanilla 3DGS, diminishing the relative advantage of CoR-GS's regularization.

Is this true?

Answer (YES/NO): YES